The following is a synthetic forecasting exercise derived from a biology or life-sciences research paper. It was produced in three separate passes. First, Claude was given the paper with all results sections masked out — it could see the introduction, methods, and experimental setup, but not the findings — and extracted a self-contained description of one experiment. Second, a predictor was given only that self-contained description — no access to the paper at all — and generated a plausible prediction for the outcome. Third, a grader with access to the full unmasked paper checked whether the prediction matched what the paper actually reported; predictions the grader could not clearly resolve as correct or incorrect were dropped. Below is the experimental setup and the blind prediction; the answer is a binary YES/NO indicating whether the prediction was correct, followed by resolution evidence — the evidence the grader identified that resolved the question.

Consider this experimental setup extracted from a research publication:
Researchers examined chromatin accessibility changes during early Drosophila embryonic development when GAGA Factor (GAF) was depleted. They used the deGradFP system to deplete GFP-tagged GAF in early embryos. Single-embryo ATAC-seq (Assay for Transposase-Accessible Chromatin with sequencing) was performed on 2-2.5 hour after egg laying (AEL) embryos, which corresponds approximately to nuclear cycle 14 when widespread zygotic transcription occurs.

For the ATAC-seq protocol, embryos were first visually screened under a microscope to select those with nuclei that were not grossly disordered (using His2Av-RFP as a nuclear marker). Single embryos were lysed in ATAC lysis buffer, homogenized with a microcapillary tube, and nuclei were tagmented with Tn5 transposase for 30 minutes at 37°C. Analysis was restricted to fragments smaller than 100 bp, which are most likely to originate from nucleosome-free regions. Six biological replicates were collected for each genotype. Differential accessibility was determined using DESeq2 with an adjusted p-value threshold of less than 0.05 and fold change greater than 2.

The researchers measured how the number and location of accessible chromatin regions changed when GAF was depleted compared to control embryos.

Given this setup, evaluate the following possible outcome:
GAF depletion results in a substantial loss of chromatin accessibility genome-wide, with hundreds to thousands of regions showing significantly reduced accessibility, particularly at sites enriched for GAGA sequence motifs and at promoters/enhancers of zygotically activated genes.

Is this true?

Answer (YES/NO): NO